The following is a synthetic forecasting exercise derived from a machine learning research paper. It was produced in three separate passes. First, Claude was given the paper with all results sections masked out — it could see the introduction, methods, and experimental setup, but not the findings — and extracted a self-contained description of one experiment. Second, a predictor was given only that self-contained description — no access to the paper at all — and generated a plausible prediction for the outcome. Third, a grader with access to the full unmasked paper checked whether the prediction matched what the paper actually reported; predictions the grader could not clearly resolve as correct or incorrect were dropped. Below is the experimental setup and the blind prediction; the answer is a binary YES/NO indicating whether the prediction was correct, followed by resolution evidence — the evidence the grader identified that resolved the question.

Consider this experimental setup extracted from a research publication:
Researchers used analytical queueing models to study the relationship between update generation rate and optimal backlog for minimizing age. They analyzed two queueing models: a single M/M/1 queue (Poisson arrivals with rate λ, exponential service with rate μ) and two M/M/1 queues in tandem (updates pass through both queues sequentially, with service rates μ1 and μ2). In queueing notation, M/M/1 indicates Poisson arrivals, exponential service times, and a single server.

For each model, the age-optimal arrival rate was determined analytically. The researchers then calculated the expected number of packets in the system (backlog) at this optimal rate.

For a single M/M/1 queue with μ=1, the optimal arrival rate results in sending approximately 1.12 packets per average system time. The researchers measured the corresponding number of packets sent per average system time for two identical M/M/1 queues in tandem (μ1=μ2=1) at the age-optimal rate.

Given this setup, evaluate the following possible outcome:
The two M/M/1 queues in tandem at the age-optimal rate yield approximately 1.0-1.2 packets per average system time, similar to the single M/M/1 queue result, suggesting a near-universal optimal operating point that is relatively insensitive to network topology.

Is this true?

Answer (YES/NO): NO